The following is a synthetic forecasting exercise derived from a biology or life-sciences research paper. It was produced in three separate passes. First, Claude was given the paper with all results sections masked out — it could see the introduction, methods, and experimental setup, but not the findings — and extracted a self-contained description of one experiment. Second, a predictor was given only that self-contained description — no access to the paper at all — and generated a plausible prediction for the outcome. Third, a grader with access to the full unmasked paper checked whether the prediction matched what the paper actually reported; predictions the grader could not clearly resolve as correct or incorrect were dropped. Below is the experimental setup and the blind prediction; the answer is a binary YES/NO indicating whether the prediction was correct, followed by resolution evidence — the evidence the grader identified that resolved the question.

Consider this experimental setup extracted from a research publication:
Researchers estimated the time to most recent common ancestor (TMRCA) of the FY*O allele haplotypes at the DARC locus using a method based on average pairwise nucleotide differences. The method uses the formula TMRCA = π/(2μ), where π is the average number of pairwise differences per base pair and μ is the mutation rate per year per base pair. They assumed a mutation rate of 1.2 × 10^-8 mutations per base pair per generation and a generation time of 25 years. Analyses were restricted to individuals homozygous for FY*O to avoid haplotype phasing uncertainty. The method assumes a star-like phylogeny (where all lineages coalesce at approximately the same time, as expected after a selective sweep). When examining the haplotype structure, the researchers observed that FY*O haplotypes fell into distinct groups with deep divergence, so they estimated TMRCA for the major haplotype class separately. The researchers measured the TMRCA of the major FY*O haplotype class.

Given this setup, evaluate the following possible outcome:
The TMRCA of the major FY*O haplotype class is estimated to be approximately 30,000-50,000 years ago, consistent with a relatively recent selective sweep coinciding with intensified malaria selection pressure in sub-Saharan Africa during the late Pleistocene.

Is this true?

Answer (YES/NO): YES